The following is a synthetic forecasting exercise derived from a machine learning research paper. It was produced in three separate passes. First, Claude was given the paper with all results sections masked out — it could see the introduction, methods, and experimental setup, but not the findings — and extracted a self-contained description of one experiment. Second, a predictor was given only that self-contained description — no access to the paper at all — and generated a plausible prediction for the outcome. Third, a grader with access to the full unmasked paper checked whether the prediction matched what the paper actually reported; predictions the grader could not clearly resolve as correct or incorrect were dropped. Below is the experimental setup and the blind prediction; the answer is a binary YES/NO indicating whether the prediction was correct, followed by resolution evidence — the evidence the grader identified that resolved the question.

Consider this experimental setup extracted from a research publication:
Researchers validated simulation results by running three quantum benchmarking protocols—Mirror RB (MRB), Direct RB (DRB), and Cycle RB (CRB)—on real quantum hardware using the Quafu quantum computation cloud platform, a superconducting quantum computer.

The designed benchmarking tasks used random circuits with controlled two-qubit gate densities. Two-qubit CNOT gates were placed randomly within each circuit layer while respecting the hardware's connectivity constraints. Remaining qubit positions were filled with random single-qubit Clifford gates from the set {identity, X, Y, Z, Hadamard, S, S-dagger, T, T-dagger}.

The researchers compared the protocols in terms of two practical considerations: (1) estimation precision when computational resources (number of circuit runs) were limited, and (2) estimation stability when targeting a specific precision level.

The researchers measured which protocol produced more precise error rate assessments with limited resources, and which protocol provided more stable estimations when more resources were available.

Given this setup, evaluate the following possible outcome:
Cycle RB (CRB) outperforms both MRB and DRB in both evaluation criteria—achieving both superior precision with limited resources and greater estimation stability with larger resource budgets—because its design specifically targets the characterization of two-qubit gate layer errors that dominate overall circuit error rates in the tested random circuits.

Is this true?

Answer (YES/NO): NO